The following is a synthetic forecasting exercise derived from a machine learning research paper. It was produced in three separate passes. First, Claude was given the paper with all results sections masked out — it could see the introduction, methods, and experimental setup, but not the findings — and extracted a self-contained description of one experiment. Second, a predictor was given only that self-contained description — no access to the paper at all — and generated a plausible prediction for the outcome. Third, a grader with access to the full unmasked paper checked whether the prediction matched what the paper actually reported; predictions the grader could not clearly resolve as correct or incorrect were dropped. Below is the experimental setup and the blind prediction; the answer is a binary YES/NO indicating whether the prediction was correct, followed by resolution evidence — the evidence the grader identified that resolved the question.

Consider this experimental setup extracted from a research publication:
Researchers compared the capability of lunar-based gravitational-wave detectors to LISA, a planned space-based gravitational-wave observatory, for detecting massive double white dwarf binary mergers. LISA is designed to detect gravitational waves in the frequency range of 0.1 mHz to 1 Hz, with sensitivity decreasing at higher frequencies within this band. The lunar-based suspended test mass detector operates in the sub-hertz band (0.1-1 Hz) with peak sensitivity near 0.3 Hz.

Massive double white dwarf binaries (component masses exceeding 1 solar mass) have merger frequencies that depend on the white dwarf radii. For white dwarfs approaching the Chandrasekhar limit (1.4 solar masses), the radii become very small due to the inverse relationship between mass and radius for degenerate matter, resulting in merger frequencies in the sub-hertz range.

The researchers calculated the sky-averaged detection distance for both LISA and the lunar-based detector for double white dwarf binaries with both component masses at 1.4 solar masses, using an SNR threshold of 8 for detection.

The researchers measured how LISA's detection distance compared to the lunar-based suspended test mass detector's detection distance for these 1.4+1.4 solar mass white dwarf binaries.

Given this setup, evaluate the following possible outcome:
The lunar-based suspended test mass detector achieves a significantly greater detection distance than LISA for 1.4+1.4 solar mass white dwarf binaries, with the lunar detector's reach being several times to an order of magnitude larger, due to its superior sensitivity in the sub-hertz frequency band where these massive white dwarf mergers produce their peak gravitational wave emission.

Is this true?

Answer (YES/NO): NO